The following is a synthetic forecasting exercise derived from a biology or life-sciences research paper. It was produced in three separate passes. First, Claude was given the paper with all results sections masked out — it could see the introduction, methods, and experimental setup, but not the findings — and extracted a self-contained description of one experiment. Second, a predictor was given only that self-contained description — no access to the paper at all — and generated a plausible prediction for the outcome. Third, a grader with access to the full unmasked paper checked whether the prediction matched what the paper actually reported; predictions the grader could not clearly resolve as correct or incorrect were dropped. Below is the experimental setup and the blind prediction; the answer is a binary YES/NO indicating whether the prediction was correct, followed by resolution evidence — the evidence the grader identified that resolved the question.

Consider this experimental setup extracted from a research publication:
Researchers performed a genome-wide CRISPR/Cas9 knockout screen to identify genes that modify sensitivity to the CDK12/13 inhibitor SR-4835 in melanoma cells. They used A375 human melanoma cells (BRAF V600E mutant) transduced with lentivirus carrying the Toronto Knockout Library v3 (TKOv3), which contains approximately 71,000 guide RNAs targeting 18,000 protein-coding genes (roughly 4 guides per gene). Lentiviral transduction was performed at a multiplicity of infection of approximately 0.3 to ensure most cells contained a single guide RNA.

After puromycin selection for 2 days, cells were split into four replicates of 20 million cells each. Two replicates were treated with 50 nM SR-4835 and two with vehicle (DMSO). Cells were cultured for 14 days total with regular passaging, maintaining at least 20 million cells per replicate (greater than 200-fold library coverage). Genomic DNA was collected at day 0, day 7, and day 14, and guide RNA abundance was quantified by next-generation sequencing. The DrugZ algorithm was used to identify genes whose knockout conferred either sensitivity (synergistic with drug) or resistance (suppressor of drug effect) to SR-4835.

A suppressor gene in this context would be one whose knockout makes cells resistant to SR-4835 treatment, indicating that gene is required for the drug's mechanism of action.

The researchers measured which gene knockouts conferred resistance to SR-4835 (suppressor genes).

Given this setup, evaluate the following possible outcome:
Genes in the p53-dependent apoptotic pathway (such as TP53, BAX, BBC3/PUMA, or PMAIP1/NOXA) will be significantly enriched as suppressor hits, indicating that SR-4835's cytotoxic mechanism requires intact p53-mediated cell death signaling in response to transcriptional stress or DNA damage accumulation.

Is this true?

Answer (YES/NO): NO